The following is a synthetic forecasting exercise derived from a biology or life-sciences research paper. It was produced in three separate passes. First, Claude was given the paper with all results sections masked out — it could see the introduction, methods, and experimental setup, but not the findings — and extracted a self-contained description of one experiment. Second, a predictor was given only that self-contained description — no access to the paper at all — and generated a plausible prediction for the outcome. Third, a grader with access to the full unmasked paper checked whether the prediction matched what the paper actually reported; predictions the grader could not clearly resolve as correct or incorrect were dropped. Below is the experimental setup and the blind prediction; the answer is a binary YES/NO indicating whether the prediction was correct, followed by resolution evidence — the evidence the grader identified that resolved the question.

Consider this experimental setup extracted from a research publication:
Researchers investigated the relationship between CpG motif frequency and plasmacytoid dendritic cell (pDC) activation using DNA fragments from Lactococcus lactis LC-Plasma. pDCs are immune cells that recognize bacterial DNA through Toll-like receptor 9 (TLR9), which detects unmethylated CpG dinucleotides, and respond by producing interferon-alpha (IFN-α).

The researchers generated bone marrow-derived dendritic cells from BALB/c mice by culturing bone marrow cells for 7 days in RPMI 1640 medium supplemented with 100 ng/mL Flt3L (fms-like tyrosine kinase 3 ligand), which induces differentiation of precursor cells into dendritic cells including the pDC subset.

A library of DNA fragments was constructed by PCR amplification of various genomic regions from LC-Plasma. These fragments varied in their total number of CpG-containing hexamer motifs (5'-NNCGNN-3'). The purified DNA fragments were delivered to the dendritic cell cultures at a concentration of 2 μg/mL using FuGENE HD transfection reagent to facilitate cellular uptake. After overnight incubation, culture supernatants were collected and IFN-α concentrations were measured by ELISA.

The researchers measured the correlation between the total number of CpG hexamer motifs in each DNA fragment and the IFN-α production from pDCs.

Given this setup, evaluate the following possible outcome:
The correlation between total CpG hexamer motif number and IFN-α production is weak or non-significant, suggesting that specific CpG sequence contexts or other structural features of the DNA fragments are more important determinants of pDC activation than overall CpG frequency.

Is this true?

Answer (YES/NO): NO